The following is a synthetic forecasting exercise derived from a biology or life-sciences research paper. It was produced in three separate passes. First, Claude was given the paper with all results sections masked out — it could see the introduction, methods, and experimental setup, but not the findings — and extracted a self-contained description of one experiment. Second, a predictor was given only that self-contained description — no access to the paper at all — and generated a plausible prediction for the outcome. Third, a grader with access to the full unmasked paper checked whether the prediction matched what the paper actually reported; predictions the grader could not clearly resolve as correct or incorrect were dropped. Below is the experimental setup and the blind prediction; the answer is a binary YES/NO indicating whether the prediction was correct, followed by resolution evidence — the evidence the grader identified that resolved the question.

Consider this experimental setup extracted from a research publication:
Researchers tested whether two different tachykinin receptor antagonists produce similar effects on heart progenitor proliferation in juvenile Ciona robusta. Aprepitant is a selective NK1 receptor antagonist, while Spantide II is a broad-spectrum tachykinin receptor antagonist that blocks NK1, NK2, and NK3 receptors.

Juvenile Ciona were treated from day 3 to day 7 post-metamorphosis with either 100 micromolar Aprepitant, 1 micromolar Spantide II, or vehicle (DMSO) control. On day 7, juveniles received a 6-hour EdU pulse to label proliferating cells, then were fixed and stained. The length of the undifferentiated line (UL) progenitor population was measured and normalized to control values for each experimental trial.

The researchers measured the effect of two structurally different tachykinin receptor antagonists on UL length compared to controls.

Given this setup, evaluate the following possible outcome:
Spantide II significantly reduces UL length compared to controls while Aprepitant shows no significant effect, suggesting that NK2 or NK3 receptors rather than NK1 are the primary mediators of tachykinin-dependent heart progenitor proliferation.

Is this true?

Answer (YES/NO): NO